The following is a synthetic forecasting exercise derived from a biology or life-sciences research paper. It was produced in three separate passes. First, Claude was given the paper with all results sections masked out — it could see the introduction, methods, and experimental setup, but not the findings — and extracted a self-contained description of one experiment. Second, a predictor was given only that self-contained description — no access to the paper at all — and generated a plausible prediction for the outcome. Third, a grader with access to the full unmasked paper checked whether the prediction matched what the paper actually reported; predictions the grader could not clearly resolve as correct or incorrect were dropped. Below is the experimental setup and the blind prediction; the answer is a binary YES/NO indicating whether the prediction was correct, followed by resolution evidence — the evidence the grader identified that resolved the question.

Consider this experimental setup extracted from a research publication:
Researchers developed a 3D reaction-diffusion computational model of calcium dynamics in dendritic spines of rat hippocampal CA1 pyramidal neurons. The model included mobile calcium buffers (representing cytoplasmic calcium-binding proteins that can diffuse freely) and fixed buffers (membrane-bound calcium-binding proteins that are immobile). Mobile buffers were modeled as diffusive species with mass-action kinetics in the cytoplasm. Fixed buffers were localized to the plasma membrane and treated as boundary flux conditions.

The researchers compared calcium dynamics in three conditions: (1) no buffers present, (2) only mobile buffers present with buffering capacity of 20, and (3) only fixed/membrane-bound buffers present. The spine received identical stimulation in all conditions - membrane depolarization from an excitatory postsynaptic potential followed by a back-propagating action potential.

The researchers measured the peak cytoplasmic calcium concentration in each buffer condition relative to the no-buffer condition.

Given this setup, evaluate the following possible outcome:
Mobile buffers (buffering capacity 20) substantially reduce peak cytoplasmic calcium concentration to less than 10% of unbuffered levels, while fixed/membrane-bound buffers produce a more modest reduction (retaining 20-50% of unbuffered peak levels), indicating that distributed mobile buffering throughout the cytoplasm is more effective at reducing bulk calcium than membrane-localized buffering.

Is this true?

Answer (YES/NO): NO